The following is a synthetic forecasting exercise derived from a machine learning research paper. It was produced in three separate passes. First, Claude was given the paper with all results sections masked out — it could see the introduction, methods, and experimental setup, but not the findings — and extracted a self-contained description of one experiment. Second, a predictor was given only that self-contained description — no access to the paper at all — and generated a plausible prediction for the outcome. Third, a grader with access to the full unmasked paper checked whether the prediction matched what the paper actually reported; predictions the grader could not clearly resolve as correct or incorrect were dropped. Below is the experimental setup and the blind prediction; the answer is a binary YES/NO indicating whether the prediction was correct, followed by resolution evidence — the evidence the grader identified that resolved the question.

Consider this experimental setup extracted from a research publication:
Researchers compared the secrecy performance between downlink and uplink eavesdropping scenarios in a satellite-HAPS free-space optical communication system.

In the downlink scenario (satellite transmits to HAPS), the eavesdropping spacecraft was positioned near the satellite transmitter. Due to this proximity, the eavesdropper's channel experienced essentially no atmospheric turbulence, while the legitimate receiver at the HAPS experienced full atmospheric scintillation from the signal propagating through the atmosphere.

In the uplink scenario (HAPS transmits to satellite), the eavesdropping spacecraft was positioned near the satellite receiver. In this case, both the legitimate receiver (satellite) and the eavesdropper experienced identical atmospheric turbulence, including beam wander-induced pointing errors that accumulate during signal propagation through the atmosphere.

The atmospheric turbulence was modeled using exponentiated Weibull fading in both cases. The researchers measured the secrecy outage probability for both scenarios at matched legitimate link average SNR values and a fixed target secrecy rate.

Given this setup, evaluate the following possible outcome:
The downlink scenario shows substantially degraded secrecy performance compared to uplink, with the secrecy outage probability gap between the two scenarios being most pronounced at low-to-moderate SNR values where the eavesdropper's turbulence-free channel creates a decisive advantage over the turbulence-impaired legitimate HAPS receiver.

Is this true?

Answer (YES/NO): NO